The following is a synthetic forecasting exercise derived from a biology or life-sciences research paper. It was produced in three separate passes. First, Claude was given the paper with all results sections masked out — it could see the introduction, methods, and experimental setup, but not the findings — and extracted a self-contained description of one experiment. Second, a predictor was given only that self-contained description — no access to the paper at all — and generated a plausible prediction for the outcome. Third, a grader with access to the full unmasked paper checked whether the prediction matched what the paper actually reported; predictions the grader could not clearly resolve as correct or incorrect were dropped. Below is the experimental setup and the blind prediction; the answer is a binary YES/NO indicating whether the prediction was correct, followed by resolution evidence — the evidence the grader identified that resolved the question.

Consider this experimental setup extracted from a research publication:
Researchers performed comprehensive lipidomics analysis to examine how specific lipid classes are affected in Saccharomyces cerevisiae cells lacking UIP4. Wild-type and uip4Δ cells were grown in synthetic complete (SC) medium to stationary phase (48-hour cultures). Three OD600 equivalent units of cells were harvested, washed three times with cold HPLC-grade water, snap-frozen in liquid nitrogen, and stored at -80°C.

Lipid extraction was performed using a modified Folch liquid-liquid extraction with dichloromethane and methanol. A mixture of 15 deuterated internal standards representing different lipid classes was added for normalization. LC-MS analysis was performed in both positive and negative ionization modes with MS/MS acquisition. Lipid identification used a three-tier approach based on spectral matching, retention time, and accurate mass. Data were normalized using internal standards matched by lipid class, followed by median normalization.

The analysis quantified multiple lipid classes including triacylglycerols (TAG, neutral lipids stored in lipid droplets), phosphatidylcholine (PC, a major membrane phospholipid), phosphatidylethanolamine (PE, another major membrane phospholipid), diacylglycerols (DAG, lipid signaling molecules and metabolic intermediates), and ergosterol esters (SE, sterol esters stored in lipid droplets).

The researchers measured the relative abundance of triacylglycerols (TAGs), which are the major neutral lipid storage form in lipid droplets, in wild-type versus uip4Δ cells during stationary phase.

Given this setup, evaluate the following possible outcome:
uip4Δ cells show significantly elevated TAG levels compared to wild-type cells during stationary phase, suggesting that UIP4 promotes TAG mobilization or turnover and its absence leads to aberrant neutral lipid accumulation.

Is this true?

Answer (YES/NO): YES